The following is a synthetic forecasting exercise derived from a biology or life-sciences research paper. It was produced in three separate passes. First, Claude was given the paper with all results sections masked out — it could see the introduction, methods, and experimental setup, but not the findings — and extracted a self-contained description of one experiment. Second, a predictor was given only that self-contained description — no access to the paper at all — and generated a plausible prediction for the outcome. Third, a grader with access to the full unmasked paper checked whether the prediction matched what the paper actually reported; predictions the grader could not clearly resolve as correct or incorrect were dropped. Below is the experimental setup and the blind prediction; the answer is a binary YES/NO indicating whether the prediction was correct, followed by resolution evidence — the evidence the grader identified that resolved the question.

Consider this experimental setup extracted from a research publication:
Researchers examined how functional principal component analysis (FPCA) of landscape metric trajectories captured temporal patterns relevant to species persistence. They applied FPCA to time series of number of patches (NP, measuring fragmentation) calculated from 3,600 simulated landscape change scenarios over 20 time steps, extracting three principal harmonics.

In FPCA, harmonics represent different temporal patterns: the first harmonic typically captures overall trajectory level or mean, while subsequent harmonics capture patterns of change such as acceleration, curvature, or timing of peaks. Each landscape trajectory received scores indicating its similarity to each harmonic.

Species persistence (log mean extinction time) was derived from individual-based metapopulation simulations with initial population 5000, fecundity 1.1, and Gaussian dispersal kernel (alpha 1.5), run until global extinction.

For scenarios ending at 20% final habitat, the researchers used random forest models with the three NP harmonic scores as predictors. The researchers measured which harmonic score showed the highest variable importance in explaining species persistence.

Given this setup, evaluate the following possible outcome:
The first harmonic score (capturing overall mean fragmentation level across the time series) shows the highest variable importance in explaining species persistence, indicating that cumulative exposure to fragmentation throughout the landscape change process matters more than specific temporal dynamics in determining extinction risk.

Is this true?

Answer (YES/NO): YES